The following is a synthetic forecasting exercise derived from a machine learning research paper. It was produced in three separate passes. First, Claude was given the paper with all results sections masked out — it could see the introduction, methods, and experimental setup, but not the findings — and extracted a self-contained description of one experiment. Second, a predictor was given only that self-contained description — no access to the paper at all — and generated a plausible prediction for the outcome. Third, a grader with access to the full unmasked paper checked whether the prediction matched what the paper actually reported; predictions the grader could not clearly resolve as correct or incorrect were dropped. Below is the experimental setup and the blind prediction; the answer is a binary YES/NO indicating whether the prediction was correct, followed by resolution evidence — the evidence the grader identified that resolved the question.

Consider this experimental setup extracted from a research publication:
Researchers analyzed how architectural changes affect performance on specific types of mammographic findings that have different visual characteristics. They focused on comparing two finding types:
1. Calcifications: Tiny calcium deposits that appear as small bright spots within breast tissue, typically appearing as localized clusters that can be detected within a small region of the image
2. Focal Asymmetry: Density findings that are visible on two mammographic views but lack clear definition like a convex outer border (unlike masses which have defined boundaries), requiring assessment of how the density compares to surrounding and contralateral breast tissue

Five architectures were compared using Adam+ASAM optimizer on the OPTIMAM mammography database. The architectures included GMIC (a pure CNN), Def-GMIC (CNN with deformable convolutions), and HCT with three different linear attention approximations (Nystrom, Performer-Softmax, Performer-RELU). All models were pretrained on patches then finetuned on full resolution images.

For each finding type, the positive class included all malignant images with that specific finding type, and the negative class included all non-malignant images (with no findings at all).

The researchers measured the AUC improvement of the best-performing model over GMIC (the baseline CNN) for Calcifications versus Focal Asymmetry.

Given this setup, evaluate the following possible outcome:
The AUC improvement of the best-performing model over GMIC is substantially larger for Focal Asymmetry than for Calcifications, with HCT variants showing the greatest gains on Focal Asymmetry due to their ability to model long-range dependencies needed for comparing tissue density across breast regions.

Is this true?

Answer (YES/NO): YES